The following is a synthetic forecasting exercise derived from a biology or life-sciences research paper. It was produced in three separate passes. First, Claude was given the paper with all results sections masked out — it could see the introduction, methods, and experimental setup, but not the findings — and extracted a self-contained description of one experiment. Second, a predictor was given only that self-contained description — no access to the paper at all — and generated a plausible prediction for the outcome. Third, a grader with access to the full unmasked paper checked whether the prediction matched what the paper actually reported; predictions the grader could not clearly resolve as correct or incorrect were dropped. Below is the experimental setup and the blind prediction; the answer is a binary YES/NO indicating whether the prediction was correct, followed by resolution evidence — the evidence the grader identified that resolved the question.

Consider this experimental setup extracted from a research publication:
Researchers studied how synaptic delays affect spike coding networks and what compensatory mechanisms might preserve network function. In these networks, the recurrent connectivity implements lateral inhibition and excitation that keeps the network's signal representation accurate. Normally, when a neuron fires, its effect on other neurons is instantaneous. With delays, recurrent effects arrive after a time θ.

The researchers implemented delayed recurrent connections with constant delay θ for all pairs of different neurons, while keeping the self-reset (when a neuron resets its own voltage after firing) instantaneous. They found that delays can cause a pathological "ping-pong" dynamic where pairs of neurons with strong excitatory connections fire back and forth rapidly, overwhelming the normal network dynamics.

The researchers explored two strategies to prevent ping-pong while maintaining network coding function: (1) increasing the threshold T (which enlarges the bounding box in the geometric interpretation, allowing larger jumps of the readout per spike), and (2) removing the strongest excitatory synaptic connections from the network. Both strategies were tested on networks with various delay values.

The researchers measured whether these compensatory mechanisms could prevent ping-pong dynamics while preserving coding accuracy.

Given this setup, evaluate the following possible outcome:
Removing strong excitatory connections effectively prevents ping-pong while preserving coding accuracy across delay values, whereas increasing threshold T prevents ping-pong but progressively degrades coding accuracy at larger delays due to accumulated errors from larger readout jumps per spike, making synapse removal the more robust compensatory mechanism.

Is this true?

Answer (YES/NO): NO